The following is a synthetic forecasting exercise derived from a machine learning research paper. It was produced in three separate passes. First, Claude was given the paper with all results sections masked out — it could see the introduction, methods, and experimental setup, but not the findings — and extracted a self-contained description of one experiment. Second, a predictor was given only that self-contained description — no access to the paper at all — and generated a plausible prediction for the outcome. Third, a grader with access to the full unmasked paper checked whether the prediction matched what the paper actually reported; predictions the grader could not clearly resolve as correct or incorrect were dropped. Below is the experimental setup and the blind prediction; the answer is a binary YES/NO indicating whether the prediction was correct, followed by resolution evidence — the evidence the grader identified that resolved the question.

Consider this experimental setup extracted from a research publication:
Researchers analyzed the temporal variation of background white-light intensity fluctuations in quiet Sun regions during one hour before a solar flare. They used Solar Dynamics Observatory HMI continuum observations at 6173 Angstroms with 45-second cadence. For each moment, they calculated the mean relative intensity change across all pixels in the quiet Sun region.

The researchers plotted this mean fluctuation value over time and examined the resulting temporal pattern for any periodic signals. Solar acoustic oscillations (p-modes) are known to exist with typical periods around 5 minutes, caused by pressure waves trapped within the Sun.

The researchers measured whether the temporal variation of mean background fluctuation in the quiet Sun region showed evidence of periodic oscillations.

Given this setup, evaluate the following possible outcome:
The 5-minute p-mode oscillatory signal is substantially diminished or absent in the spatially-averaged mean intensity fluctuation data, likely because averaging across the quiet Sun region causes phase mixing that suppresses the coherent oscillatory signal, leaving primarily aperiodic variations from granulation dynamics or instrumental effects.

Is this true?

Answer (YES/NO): NO